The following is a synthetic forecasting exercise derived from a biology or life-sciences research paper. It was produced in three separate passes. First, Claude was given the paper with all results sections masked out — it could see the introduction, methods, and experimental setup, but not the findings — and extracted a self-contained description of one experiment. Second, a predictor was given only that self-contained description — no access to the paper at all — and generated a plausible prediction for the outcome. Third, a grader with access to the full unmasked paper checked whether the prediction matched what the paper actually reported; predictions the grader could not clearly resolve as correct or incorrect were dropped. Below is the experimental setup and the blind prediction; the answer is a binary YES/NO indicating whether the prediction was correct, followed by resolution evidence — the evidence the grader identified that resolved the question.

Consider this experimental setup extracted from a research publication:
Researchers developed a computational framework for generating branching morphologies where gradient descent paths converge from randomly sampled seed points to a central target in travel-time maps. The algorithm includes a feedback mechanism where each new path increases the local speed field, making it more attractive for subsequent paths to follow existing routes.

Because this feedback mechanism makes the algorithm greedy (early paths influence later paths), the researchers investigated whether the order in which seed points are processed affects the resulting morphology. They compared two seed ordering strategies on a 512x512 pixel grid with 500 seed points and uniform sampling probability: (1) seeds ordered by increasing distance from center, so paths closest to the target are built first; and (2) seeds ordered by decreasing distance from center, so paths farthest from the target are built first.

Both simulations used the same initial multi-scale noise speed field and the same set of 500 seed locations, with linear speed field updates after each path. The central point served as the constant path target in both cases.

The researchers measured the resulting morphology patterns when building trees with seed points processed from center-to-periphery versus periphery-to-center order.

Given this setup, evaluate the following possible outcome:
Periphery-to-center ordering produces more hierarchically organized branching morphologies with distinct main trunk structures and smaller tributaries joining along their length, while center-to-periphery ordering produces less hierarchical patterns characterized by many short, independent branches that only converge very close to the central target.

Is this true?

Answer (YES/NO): NO